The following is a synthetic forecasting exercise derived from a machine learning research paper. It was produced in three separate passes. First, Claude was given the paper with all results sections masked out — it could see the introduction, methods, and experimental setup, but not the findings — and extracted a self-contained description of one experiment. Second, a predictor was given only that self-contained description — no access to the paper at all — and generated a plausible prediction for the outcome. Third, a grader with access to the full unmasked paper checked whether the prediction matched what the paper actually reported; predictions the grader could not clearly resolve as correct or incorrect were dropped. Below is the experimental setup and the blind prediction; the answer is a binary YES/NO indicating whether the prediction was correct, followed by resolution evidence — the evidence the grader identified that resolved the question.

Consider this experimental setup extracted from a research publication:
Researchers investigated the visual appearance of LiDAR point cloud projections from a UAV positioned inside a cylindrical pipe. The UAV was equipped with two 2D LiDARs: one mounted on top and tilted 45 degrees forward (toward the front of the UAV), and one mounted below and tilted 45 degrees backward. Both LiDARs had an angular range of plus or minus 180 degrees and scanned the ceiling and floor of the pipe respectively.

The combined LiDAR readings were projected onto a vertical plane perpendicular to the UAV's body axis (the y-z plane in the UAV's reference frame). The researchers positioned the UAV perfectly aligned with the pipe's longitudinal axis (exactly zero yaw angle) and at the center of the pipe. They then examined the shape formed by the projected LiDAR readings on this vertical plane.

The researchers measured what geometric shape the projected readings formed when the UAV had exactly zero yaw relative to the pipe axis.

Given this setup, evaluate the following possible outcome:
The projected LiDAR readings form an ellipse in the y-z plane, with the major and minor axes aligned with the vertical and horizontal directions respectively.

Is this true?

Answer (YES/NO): NO